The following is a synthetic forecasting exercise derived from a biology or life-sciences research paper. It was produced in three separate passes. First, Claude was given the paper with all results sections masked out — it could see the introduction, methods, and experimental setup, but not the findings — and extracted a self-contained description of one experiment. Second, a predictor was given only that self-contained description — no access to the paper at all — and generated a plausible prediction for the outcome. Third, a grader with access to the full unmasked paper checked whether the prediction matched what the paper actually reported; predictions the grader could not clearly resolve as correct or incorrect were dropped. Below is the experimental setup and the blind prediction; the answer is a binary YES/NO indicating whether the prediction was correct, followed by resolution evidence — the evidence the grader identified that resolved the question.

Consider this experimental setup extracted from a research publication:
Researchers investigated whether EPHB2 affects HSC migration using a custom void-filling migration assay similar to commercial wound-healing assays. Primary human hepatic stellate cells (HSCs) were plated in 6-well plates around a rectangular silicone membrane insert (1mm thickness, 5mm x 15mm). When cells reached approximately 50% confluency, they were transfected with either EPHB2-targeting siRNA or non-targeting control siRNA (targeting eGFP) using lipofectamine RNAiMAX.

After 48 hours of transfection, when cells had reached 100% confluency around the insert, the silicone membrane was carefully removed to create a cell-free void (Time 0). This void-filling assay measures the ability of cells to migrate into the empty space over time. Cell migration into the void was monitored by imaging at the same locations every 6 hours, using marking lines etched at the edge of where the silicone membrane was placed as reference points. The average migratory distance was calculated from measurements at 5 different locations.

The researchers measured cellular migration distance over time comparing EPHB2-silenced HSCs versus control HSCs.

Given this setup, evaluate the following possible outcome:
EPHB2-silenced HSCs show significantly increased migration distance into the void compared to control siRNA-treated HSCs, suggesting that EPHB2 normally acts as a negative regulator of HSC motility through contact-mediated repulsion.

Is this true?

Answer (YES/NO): NO